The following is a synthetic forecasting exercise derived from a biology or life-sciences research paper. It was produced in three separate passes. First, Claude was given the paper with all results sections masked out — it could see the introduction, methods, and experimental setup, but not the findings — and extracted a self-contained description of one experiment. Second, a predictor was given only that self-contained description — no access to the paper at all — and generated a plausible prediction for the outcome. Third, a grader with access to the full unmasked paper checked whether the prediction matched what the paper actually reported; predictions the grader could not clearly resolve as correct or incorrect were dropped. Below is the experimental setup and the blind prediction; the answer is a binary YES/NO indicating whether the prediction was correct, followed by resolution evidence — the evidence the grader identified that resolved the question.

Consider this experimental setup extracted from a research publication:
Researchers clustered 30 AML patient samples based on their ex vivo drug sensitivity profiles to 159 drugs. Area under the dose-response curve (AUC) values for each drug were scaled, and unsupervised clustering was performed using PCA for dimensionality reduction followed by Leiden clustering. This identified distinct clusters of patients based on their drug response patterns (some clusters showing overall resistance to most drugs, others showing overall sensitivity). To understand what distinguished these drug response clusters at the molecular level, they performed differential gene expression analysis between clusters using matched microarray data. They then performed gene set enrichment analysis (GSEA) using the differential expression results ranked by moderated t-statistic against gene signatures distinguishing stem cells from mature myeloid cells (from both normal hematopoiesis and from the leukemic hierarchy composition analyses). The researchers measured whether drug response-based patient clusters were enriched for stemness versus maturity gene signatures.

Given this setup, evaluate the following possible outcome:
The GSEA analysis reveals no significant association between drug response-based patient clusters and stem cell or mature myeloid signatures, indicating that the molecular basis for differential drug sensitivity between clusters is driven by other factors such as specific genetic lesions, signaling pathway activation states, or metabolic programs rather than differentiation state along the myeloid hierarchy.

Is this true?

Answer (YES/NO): NO